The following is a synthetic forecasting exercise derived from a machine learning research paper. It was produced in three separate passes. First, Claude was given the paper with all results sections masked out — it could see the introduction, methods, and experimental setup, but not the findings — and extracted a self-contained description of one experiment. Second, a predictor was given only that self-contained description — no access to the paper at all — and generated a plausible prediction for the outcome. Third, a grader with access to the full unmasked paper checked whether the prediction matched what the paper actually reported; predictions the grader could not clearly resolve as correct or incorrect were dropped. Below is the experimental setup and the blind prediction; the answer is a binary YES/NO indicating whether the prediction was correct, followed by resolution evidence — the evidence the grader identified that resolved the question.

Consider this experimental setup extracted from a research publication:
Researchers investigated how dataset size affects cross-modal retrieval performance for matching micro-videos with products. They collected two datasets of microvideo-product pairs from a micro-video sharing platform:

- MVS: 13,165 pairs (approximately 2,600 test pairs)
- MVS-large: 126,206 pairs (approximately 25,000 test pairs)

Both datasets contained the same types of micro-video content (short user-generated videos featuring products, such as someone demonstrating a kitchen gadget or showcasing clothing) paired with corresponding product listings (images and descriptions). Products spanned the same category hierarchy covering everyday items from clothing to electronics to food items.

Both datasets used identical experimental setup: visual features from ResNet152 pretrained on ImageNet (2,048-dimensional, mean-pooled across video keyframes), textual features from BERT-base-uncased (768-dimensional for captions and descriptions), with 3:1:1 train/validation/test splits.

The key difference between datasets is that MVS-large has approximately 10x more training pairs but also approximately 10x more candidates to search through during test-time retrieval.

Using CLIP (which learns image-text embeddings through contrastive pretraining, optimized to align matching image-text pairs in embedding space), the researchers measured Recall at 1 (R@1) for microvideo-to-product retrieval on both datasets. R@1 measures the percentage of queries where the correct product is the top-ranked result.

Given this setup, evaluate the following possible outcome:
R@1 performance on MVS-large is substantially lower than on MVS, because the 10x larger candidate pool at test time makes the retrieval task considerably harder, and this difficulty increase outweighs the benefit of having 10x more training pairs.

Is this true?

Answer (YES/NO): YES